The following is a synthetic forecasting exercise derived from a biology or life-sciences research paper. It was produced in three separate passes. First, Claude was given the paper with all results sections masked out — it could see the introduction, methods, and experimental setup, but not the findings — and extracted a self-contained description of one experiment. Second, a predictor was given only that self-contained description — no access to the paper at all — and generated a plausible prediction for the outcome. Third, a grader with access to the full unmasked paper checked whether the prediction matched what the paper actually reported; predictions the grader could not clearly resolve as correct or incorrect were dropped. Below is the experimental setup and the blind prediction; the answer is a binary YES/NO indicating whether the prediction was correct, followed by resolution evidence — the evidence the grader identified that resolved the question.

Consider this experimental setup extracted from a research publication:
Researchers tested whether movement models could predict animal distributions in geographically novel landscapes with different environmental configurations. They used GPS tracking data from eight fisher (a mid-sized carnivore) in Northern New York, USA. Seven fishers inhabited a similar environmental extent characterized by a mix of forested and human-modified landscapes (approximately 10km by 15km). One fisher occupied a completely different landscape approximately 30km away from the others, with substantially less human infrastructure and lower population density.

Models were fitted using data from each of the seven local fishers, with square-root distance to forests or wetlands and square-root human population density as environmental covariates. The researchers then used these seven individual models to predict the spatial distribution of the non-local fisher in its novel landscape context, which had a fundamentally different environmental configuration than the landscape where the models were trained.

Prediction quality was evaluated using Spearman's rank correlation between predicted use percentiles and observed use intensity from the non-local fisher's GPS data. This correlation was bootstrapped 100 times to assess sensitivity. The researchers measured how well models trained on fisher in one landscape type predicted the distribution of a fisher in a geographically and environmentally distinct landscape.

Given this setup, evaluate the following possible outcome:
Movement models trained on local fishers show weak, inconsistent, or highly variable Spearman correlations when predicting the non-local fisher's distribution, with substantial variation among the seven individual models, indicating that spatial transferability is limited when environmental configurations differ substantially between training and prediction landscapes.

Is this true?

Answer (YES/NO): NO